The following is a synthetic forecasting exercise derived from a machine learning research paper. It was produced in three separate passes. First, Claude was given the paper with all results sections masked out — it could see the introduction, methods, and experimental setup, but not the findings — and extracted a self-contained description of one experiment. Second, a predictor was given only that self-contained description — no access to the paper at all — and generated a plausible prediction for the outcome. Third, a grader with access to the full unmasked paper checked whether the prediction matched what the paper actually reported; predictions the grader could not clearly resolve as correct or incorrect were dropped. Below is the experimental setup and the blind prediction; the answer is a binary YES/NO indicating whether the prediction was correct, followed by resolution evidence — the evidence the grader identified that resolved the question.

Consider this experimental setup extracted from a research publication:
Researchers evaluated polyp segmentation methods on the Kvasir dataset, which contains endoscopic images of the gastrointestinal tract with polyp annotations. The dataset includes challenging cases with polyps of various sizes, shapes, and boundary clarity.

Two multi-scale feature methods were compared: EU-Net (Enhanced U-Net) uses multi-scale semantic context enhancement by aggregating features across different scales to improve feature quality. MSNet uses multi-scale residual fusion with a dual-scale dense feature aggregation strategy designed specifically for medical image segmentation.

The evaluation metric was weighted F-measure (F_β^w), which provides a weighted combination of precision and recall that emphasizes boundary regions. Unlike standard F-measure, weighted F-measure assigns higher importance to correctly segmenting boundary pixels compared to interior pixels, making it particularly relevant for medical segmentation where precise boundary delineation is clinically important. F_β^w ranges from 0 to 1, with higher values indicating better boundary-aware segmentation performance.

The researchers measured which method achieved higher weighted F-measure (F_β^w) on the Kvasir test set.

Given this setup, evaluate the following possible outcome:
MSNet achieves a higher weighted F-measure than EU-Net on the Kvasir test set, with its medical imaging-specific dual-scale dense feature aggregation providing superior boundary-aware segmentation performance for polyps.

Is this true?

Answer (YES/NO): NO